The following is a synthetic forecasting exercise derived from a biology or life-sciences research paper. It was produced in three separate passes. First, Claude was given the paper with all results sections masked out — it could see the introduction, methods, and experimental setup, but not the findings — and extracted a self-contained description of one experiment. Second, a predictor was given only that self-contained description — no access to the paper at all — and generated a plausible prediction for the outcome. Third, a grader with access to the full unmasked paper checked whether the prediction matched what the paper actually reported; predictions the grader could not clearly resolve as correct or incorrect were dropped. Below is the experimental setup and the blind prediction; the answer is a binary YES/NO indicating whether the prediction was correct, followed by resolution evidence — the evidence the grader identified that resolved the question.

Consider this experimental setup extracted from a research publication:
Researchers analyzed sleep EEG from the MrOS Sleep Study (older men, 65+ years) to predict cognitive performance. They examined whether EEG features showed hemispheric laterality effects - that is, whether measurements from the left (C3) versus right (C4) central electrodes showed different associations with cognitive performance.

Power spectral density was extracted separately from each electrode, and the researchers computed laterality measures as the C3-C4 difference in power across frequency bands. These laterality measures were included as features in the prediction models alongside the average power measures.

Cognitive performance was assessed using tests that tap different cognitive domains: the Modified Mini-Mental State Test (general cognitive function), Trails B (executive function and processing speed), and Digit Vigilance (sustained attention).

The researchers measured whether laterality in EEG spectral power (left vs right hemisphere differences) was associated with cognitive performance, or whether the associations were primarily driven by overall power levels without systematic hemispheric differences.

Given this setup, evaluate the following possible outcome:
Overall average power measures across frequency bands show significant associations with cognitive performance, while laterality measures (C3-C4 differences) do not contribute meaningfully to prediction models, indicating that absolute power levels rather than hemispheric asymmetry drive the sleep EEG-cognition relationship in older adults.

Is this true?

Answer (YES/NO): YES